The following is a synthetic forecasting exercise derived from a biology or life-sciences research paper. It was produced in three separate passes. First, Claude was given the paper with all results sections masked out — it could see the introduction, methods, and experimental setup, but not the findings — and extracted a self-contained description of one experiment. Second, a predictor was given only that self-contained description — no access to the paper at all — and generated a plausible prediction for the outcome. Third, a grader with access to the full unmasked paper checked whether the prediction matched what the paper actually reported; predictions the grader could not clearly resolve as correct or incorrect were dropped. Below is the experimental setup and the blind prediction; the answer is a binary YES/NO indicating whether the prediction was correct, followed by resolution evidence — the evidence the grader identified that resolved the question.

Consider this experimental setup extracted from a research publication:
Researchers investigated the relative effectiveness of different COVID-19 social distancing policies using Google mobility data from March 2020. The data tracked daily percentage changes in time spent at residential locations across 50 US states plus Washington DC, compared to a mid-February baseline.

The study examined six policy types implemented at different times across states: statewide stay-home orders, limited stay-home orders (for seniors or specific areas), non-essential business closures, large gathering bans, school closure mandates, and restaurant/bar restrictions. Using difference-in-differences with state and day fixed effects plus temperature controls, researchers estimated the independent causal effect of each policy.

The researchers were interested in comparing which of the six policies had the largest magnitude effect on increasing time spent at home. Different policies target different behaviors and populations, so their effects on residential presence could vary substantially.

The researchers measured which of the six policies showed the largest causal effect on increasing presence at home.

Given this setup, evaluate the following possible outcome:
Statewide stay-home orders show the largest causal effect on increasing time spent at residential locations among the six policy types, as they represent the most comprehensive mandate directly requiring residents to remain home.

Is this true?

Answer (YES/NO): YES